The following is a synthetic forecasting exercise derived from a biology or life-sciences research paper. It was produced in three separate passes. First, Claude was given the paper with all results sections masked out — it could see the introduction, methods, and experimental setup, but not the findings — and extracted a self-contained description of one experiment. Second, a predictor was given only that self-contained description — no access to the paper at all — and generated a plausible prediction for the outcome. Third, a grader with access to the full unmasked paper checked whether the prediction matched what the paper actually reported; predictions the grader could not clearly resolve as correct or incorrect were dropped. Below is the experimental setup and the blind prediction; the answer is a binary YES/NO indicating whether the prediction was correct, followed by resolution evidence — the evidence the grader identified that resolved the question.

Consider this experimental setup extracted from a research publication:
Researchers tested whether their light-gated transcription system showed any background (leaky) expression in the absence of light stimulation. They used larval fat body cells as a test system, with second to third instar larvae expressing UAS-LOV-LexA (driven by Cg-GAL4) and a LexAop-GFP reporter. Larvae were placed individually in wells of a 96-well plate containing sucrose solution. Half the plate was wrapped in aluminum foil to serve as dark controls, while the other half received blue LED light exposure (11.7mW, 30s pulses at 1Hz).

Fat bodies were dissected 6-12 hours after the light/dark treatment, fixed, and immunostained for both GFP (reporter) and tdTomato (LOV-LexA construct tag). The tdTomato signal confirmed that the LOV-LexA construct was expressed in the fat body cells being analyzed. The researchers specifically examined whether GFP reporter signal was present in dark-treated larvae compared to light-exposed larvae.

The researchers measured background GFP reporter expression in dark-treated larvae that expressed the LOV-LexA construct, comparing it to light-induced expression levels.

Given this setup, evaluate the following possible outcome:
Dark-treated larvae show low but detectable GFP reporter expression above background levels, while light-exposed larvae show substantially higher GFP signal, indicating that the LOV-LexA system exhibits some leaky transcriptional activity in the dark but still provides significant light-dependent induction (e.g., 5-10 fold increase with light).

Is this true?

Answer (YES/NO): NO